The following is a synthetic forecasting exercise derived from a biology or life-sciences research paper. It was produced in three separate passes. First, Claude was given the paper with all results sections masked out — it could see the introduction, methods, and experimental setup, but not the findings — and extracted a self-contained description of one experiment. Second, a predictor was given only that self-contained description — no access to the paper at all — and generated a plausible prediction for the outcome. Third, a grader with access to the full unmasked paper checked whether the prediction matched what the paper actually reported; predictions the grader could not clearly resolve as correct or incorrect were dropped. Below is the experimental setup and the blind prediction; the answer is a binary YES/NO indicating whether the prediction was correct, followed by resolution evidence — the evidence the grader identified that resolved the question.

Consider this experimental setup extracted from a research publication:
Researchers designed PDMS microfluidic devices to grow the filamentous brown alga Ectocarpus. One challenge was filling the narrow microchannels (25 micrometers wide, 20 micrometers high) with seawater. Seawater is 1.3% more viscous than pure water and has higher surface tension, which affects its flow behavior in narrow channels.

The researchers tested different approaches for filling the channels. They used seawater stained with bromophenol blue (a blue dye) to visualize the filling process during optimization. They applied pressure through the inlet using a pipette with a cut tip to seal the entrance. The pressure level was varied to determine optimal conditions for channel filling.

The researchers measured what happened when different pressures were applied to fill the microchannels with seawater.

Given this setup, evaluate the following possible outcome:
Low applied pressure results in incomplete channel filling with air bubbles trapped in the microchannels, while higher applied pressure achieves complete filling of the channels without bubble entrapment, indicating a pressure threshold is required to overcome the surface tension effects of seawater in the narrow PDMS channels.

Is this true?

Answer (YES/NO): NO